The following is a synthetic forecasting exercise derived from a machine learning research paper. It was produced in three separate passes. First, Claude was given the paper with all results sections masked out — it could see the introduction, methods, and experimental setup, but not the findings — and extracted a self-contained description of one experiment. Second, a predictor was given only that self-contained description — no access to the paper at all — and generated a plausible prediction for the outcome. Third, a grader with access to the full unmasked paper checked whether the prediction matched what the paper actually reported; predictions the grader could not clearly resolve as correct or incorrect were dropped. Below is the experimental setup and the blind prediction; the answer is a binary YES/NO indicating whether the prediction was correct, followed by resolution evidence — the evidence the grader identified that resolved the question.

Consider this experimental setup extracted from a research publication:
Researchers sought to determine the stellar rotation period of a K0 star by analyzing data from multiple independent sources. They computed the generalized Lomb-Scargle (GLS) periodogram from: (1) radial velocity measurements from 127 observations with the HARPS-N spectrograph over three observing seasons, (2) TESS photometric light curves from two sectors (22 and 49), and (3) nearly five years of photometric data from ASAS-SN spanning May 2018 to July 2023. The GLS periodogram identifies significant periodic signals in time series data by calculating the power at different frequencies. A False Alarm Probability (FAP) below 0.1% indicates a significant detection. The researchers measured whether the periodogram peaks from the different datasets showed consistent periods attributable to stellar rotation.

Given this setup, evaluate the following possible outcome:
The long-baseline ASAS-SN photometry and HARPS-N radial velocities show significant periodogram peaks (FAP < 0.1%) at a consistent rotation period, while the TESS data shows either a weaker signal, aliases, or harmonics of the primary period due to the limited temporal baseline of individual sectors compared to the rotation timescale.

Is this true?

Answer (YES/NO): NO